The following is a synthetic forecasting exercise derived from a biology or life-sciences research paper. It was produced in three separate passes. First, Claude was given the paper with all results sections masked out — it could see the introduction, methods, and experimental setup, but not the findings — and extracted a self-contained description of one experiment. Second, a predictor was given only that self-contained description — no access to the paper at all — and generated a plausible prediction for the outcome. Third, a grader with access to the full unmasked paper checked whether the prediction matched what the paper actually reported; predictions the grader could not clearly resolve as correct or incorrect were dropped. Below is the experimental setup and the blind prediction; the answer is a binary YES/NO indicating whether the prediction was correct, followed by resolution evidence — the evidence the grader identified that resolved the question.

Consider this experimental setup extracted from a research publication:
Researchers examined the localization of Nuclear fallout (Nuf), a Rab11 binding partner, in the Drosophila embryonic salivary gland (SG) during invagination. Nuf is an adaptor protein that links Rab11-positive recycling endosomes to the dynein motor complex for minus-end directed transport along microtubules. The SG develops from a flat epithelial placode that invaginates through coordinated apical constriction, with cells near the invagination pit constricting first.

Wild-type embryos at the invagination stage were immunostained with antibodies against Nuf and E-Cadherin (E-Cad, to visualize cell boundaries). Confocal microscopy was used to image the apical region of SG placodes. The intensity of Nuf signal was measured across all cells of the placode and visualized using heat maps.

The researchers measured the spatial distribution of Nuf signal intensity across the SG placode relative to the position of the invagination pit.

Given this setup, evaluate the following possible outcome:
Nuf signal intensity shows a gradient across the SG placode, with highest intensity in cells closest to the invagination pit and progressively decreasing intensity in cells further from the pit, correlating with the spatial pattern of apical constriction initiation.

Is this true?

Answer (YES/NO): YES